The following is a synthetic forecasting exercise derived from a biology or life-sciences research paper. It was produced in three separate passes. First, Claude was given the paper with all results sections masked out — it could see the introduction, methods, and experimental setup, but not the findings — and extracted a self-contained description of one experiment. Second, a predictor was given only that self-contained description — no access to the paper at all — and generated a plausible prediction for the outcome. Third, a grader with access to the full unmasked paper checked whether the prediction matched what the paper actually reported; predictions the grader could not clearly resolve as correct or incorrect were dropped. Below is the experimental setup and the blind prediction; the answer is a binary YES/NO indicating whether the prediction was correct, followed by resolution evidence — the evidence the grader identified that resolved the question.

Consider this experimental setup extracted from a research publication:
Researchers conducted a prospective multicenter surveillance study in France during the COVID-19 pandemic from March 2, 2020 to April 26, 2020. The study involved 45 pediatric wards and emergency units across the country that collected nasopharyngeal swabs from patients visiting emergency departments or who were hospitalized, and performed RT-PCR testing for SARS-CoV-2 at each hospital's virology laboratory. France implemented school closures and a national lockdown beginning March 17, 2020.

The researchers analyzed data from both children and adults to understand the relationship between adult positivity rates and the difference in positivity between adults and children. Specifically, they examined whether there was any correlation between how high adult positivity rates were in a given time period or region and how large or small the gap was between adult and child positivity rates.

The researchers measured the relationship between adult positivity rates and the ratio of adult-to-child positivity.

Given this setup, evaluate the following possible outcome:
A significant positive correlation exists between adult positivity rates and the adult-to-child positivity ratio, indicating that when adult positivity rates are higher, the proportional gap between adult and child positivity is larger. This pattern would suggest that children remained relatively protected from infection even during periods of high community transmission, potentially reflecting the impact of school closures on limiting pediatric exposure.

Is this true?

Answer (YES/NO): NO